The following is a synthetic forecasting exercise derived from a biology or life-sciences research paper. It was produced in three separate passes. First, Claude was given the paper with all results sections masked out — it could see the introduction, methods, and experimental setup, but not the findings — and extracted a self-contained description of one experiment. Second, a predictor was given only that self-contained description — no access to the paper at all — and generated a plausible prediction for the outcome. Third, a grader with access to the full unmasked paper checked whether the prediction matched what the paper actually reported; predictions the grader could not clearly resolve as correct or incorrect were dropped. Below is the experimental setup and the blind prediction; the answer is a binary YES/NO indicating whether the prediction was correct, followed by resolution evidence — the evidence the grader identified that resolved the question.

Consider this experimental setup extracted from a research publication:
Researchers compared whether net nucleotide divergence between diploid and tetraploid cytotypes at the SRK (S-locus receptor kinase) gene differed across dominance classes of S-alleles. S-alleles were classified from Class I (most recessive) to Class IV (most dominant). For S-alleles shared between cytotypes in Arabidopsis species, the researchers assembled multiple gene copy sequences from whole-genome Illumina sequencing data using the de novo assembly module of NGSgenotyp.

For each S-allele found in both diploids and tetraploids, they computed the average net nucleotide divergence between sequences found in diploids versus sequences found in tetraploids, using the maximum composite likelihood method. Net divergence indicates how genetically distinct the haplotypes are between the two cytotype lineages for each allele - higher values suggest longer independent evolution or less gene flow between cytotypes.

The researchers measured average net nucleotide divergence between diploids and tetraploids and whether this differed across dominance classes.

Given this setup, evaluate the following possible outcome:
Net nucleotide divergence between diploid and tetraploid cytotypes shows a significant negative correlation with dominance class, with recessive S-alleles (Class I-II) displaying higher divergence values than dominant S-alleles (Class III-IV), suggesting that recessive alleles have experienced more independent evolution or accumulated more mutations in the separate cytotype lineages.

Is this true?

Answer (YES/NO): NO